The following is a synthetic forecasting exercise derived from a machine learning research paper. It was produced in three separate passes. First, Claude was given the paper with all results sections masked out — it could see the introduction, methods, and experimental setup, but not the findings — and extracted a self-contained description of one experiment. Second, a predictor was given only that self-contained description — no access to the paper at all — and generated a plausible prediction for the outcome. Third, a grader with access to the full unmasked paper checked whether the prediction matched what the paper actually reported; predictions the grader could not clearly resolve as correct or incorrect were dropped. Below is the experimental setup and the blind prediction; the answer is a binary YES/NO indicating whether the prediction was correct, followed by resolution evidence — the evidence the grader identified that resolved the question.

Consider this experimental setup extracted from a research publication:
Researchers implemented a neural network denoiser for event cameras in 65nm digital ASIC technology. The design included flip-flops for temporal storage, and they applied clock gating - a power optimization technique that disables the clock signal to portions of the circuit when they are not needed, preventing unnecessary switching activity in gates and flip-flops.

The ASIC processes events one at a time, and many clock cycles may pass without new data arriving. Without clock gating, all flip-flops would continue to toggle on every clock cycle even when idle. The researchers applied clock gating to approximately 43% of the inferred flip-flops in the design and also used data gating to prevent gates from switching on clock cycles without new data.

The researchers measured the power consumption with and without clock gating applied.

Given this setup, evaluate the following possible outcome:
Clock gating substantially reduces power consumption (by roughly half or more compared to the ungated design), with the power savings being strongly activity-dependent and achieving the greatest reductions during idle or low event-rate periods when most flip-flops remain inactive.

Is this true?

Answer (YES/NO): NO